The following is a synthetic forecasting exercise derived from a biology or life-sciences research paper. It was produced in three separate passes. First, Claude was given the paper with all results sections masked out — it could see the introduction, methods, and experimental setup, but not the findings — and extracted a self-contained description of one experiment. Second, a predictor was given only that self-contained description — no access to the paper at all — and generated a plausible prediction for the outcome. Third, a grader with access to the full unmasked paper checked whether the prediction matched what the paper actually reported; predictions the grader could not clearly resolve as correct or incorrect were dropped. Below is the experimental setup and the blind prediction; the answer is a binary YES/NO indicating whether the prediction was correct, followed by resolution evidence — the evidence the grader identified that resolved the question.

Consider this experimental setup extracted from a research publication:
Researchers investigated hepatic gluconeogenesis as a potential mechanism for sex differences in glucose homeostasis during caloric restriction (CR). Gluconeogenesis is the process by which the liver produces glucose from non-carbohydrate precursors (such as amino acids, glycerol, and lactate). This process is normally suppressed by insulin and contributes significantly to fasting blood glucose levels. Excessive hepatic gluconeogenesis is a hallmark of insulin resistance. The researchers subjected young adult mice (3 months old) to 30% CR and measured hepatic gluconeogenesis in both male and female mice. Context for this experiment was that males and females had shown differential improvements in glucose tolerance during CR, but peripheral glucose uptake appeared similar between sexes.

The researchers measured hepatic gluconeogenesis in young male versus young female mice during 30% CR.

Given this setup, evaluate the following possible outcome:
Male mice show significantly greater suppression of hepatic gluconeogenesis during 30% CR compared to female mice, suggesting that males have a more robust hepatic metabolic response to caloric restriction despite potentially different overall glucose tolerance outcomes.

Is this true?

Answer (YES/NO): YES